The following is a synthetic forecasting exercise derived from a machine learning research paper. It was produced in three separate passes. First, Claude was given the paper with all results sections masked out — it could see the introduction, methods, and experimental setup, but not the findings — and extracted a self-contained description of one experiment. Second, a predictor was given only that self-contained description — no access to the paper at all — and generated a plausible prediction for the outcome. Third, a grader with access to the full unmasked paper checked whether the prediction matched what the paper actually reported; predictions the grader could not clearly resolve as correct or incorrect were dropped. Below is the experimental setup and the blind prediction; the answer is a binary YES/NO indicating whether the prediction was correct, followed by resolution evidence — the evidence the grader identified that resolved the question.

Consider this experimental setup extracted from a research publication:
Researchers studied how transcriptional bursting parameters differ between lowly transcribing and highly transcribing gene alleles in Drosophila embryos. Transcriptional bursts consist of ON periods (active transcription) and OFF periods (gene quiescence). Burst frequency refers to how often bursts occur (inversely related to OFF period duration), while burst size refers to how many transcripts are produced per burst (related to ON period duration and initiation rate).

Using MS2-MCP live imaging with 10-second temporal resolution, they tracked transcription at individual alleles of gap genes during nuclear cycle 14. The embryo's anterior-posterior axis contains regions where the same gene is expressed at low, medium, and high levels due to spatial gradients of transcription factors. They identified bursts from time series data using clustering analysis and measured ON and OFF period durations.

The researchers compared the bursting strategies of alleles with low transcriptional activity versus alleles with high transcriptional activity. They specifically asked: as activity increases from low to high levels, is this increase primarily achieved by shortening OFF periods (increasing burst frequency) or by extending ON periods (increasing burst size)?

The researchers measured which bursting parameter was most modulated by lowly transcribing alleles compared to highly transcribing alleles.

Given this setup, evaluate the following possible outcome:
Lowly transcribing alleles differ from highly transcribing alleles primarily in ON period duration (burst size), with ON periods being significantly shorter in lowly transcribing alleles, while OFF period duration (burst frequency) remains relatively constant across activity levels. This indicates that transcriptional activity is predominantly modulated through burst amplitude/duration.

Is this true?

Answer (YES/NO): NO